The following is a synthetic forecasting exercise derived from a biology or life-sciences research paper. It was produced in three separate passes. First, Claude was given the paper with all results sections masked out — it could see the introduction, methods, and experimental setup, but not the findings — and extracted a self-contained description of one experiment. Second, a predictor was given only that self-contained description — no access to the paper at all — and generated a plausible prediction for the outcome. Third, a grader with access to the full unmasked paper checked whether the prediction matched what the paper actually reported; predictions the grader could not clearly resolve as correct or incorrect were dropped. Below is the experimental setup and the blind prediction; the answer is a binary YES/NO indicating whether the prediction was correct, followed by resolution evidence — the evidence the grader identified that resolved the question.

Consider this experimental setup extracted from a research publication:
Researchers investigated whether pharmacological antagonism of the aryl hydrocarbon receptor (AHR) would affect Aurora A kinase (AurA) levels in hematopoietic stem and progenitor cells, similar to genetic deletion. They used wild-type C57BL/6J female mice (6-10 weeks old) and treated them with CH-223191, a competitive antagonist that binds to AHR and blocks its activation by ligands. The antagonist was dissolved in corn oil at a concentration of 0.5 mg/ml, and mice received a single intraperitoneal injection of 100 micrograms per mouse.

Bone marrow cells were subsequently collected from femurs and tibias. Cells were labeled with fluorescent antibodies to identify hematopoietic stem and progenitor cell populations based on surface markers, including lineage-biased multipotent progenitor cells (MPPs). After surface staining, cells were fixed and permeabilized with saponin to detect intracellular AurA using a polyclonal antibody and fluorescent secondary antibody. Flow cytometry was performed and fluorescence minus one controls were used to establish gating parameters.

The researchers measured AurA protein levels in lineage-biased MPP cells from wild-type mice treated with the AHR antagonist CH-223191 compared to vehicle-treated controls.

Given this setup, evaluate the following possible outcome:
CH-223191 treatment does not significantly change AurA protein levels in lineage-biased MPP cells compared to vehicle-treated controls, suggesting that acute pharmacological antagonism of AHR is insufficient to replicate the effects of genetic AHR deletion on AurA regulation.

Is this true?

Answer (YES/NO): NO